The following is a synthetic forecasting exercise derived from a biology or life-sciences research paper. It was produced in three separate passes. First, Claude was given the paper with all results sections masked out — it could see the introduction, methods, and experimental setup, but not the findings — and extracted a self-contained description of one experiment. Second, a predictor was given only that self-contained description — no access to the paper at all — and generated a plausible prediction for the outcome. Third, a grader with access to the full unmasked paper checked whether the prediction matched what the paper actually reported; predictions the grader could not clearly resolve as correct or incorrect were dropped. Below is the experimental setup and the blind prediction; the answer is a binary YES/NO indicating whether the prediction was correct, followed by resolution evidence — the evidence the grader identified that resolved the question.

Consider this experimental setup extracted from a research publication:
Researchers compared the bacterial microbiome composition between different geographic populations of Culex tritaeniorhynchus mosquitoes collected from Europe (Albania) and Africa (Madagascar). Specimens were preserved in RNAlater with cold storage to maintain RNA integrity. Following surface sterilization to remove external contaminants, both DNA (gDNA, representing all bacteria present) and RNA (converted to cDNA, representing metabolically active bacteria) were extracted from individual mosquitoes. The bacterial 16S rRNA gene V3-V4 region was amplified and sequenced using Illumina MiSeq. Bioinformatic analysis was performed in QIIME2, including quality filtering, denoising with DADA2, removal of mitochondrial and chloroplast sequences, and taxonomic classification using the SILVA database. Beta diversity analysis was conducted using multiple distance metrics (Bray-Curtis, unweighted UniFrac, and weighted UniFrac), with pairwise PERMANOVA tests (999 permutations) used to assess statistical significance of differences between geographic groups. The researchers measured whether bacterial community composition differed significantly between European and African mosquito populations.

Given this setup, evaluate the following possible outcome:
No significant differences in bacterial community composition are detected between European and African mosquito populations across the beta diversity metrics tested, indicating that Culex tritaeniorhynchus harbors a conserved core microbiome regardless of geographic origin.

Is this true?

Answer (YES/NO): NO